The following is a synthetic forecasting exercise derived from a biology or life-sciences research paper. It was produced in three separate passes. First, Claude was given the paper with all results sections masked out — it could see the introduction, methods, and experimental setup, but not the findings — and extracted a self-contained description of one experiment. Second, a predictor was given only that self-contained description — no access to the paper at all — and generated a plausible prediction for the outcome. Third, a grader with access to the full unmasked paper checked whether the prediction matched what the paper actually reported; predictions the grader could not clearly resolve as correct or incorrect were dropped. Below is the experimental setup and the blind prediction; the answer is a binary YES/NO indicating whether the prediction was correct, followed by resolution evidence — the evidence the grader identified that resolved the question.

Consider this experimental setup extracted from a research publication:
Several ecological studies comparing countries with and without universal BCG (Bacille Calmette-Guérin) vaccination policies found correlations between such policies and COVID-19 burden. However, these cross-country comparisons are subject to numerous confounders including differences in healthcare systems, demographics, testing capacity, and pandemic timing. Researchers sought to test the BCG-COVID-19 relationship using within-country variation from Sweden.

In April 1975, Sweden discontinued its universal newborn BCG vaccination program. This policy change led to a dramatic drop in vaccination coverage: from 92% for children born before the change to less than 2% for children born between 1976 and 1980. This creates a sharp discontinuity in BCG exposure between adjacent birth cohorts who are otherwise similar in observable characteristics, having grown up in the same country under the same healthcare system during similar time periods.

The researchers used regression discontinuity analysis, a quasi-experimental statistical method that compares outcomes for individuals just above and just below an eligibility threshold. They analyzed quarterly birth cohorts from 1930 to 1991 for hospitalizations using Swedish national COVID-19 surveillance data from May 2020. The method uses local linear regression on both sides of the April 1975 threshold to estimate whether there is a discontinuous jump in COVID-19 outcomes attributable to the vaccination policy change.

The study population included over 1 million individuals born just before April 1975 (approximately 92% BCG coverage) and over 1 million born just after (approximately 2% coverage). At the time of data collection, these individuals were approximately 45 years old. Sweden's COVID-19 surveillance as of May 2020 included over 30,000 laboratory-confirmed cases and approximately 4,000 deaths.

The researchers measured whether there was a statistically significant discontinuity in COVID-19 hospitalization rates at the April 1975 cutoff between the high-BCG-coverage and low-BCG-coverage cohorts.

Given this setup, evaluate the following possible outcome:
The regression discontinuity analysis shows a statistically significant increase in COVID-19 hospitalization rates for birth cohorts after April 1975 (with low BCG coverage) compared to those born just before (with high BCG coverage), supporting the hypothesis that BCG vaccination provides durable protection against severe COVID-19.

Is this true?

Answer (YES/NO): NO